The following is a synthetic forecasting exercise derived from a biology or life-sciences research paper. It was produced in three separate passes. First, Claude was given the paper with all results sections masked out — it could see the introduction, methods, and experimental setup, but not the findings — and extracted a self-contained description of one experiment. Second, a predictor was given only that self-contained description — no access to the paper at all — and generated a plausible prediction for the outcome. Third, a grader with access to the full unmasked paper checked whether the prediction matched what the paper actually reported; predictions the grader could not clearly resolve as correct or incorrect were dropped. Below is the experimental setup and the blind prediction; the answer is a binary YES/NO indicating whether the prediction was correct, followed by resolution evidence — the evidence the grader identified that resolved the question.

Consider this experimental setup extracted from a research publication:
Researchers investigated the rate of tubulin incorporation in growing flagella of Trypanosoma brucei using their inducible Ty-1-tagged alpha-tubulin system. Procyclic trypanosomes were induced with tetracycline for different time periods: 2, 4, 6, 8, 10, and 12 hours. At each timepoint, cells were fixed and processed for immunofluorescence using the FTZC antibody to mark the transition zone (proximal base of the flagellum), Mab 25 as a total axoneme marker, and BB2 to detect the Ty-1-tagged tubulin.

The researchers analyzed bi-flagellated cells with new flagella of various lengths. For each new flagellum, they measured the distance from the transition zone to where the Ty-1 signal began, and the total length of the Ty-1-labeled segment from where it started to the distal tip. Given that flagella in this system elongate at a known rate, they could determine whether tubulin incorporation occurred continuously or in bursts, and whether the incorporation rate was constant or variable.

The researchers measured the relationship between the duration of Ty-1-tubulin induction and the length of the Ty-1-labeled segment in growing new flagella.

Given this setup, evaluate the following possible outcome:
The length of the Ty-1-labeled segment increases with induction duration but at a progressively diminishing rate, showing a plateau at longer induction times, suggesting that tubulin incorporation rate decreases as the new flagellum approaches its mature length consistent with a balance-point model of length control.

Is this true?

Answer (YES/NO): NO